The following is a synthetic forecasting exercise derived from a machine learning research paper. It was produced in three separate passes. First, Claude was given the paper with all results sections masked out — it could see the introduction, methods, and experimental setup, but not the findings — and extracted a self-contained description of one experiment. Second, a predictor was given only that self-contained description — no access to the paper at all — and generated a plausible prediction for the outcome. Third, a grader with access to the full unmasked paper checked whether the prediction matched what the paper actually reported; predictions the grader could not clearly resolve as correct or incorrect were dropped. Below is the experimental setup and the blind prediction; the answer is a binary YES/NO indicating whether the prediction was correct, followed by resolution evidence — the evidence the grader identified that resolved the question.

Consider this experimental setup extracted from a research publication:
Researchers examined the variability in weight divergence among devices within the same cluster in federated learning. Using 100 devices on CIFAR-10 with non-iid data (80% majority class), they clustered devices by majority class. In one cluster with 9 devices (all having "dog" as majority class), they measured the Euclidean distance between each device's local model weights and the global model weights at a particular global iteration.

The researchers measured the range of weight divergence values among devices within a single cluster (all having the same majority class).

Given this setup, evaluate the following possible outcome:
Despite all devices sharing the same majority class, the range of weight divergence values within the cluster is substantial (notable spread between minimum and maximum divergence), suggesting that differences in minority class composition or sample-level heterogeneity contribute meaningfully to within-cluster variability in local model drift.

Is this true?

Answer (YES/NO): YES